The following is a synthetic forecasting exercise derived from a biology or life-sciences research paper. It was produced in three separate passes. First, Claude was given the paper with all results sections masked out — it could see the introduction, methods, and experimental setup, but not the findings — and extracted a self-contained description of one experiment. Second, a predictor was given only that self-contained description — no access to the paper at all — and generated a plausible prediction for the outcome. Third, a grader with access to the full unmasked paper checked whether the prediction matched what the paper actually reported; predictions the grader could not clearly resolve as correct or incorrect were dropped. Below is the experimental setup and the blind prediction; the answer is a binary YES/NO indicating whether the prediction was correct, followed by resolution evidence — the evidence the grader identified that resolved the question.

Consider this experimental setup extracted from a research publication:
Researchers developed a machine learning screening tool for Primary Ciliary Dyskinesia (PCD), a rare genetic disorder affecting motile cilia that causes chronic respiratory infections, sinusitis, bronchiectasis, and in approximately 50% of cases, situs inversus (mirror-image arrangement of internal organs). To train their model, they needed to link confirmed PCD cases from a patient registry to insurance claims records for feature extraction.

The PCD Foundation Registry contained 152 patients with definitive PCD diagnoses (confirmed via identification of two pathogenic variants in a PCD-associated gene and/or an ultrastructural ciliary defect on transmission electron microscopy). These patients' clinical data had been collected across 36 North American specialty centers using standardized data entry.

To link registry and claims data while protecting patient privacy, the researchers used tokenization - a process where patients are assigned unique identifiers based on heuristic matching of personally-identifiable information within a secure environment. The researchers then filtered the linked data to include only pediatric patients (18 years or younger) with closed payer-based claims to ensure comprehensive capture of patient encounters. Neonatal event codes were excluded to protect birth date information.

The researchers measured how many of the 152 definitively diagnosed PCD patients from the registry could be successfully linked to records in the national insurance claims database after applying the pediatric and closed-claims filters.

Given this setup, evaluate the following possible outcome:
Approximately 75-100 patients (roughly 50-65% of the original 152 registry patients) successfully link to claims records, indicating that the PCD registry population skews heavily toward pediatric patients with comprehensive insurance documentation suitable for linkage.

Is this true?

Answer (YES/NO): YES